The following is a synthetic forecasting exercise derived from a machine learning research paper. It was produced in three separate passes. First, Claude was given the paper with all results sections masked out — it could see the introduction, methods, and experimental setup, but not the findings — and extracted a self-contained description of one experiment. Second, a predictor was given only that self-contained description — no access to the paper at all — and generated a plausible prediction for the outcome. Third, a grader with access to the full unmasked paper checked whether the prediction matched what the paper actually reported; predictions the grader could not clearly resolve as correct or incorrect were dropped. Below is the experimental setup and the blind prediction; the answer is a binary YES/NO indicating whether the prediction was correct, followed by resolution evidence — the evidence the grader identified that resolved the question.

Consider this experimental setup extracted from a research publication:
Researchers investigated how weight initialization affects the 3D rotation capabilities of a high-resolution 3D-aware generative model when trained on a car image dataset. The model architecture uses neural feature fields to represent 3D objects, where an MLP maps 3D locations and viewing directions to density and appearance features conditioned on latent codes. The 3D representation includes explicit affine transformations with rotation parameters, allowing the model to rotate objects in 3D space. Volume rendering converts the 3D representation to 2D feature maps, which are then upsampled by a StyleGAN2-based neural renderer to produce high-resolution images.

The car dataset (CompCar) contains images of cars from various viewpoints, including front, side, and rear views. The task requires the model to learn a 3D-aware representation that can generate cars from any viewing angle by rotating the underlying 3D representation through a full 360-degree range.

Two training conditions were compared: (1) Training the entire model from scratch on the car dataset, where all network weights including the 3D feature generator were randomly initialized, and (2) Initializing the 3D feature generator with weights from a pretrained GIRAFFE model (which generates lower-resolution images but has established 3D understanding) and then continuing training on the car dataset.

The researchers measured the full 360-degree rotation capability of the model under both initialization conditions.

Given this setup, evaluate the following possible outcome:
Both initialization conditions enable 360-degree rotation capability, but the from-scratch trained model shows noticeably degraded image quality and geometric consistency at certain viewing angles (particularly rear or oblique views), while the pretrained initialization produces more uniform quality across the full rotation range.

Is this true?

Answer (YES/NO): NO